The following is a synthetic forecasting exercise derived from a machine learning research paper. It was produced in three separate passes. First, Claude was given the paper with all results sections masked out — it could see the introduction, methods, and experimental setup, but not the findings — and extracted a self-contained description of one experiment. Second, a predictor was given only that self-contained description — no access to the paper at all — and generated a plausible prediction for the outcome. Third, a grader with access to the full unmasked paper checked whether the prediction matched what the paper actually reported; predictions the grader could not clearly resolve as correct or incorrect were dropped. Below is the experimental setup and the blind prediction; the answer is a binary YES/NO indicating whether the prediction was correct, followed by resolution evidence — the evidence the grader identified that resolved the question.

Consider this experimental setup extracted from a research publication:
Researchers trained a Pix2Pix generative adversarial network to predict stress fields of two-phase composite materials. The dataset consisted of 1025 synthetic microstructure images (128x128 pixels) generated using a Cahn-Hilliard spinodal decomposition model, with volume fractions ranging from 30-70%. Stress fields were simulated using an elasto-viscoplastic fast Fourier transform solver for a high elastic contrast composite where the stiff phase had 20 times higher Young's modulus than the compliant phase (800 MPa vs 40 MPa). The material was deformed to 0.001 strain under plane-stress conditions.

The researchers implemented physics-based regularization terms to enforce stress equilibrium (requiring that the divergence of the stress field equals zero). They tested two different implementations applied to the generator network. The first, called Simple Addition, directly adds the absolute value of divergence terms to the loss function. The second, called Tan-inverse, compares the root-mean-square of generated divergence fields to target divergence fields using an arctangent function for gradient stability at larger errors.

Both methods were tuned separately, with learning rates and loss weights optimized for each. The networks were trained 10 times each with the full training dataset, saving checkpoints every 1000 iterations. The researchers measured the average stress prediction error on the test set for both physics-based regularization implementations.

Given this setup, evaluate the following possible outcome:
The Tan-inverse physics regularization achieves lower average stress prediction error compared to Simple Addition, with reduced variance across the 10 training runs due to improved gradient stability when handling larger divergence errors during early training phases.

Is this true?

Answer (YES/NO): NO